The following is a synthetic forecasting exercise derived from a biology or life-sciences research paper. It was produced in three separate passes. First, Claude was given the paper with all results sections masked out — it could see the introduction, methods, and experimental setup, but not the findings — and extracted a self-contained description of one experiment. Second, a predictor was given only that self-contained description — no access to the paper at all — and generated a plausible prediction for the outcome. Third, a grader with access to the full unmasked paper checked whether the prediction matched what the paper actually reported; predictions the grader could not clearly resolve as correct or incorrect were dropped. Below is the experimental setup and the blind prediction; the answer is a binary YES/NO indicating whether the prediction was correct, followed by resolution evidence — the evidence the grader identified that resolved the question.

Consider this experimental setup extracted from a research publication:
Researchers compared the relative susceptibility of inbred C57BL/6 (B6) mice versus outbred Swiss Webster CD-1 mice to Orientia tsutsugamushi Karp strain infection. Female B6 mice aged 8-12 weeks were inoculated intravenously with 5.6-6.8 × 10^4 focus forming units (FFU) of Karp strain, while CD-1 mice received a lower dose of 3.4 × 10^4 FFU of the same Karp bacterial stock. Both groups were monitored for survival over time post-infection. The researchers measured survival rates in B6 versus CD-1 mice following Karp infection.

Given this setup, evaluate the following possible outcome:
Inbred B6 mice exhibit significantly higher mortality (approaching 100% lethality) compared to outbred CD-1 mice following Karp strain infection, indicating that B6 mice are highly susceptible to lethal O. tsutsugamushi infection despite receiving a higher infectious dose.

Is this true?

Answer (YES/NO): NO